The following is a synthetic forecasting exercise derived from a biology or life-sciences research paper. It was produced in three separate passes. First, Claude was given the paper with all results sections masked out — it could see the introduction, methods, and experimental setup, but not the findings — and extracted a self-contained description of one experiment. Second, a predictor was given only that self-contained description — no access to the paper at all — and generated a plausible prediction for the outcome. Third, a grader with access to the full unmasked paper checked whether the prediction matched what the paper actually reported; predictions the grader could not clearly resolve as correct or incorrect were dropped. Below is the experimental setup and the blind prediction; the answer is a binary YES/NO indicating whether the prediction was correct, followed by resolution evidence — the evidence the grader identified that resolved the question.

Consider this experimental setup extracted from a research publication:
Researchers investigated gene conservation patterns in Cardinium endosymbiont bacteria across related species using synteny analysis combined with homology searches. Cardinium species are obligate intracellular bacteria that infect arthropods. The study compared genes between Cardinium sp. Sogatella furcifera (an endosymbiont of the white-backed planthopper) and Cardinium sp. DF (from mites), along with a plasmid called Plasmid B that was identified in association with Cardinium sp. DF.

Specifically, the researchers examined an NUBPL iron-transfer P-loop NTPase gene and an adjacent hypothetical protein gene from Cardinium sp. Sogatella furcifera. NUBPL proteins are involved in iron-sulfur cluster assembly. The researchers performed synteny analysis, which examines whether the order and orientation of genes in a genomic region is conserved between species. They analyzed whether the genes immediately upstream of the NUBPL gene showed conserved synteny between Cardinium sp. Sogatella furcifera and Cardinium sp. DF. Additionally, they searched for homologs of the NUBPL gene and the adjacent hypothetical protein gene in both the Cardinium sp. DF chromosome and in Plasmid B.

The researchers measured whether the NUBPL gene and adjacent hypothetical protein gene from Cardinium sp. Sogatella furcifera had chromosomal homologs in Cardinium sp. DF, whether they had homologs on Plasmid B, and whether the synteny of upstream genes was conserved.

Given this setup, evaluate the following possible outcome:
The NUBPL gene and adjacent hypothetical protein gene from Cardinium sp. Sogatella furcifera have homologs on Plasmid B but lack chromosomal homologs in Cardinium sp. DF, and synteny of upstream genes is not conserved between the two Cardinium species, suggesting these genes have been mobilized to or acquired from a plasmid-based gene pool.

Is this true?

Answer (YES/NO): NO